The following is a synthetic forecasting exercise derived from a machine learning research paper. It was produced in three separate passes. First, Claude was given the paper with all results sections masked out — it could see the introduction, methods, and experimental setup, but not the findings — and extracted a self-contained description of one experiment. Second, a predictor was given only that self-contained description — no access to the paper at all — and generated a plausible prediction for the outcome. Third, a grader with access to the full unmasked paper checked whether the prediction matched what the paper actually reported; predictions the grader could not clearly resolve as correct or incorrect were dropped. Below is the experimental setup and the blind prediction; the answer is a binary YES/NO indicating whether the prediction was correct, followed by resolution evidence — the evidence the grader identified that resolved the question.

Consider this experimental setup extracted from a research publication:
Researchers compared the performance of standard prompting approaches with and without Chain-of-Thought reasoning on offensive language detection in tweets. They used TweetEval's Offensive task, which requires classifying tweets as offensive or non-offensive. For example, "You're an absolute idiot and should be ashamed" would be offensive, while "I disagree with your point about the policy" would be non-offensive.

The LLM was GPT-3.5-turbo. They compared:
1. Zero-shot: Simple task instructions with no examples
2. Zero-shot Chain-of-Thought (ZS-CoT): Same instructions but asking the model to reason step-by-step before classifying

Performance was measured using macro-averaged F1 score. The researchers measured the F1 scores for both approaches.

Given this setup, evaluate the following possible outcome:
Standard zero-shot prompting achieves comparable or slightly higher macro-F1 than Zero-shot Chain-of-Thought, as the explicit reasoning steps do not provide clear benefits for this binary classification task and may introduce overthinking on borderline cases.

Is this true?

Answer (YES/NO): NO